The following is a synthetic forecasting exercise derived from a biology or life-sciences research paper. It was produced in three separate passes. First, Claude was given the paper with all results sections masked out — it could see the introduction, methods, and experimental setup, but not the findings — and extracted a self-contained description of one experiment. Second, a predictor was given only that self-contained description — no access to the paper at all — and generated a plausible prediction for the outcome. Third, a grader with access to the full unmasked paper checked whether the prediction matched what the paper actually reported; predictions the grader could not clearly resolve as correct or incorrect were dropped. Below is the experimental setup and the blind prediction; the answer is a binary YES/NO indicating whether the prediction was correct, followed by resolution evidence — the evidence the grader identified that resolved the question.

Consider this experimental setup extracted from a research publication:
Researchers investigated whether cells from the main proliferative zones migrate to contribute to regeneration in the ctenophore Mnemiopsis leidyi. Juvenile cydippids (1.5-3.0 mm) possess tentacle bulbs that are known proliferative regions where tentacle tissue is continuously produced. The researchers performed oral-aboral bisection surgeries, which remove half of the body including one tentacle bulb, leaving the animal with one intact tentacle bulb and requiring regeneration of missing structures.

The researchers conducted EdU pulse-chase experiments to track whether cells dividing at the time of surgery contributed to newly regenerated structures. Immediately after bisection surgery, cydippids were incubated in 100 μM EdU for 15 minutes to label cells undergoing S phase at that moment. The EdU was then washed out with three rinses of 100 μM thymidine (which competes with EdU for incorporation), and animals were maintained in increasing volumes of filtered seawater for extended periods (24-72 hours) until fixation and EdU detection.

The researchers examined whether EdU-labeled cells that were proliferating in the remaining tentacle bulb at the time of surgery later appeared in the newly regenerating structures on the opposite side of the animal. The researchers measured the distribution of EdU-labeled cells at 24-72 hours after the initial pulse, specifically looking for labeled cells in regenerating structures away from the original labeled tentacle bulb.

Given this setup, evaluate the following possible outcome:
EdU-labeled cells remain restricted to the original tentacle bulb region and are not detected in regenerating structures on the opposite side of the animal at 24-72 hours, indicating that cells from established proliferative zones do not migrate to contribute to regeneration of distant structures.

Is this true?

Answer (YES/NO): YES